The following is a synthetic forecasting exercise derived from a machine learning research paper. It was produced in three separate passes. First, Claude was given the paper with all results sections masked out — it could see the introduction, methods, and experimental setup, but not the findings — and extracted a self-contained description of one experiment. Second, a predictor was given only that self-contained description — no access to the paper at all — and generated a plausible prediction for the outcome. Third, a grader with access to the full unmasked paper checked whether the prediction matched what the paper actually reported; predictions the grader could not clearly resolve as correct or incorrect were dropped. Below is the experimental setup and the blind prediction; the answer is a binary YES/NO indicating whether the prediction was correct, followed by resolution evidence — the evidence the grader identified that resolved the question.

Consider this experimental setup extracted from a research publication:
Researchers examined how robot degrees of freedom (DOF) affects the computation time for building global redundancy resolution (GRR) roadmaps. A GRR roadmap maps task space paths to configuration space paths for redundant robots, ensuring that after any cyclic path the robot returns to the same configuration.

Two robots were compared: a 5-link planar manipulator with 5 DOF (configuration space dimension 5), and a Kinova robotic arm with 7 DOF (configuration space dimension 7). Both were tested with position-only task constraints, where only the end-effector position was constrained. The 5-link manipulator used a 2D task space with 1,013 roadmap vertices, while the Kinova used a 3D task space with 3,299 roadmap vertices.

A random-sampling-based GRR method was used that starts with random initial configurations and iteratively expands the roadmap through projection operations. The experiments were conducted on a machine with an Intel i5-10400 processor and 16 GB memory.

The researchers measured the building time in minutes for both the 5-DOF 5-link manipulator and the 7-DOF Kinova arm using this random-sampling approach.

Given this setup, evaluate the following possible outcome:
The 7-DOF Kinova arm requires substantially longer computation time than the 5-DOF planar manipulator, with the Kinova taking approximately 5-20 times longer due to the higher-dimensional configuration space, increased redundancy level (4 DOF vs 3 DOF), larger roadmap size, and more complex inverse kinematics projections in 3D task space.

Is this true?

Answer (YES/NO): YES